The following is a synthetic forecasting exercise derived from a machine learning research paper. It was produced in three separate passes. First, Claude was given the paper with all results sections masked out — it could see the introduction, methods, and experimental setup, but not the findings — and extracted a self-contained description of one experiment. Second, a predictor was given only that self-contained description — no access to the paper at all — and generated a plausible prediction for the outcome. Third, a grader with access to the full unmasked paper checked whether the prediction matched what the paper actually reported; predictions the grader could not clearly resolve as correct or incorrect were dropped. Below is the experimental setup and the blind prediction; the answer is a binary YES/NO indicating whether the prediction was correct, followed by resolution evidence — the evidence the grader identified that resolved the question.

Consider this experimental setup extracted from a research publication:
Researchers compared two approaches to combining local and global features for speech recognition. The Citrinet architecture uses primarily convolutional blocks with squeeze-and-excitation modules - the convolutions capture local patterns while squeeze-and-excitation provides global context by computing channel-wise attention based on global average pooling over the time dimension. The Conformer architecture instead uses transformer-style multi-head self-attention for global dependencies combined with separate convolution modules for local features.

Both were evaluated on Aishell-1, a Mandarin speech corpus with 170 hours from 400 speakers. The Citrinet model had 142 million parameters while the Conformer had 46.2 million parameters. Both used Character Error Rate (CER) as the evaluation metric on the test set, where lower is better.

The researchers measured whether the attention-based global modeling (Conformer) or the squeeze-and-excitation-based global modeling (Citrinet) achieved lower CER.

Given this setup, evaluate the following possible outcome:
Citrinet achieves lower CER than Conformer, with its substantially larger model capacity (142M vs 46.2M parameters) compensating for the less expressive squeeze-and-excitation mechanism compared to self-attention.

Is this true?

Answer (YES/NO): NO